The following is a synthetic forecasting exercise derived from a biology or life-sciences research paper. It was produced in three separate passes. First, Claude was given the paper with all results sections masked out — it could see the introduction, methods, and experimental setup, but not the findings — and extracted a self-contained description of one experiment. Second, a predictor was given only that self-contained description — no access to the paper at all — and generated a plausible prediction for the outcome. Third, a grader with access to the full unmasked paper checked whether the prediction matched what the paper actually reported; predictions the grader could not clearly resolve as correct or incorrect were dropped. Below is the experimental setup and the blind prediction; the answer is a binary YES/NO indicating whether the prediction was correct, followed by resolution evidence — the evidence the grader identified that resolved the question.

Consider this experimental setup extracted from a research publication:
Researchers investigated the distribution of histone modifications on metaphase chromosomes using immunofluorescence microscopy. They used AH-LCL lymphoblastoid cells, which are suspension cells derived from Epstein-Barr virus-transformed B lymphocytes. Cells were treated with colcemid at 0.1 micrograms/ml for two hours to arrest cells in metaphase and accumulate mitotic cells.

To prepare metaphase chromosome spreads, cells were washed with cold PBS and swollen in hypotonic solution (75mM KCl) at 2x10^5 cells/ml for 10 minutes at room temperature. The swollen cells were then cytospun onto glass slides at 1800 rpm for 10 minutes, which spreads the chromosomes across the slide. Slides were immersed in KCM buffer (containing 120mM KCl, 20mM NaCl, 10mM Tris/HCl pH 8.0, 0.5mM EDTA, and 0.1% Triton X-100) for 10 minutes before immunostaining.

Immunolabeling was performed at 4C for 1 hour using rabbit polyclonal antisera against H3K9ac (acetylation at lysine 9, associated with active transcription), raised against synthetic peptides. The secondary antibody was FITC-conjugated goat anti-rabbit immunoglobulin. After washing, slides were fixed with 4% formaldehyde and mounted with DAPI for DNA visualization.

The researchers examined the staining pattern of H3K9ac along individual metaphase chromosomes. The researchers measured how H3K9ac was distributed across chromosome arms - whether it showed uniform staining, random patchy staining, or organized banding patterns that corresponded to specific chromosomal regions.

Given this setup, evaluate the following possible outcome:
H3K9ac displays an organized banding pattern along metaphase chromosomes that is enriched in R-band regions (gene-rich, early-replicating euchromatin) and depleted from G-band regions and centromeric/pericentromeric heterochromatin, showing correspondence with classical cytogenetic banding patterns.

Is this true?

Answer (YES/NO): YES